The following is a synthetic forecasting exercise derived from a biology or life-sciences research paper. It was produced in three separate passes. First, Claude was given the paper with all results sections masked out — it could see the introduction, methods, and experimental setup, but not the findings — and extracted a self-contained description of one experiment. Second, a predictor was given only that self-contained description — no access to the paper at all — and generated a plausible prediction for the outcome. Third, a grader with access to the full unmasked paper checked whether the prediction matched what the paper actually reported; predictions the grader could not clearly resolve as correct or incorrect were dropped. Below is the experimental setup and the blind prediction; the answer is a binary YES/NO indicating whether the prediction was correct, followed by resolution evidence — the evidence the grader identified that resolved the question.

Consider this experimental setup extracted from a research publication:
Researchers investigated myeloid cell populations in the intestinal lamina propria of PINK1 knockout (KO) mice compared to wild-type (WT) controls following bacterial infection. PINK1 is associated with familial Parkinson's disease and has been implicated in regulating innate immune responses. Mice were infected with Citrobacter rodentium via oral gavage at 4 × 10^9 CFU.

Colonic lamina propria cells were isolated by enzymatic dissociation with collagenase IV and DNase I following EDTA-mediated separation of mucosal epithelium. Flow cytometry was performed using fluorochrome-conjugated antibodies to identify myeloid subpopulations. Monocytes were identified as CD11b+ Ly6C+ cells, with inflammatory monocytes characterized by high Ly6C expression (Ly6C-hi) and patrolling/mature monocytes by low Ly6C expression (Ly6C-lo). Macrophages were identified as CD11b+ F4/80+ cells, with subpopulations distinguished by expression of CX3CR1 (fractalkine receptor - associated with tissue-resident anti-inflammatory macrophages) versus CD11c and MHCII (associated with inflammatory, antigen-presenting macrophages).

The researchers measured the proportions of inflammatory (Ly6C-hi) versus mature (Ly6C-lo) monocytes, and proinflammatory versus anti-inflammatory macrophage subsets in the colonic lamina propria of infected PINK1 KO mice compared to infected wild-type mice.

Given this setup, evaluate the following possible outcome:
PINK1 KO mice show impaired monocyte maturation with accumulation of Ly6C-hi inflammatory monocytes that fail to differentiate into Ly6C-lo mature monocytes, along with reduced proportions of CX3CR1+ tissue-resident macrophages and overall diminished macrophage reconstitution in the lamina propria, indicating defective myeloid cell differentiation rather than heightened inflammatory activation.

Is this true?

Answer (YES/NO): NO